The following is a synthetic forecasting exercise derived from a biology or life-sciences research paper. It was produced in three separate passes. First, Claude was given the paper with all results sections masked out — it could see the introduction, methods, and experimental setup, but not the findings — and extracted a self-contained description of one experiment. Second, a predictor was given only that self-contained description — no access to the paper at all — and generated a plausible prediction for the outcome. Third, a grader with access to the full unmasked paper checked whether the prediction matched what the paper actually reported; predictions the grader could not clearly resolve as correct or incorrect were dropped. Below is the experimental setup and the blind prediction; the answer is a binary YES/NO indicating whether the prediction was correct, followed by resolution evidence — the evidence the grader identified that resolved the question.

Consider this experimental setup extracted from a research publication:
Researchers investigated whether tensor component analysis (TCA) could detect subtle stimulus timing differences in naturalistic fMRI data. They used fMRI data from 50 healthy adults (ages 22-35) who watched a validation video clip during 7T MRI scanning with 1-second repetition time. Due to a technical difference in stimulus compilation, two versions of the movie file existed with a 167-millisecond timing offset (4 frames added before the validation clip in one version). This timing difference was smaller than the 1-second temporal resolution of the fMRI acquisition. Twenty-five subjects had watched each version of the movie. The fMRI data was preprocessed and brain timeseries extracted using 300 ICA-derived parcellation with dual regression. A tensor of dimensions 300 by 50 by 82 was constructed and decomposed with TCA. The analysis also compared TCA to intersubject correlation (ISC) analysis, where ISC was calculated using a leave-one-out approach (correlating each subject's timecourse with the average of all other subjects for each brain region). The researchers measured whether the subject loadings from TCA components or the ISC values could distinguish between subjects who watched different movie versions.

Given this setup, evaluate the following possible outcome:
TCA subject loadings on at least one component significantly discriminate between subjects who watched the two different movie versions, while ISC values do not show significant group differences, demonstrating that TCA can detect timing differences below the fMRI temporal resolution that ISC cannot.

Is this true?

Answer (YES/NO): YES